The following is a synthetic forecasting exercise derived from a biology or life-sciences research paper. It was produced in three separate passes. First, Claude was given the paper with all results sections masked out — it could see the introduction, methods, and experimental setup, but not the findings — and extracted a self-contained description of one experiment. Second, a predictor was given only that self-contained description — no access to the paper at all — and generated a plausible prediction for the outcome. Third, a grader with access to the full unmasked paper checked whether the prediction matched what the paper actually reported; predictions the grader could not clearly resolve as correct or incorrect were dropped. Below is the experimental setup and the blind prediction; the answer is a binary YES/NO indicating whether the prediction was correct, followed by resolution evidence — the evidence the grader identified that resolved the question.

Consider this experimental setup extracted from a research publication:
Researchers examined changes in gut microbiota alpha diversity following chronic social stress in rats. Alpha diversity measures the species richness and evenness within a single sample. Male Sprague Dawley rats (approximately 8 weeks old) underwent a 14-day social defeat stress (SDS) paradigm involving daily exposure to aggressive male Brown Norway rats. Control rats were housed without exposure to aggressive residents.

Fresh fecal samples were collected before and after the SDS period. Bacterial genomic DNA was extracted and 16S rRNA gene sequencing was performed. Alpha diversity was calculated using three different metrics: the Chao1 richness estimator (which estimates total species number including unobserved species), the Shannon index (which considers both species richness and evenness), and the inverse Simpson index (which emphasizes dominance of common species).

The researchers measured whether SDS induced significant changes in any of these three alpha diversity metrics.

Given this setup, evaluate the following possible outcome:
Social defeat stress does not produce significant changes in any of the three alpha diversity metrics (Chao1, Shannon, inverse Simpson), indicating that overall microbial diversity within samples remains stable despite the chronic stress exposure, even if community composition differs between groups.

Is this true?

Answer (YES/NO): YES